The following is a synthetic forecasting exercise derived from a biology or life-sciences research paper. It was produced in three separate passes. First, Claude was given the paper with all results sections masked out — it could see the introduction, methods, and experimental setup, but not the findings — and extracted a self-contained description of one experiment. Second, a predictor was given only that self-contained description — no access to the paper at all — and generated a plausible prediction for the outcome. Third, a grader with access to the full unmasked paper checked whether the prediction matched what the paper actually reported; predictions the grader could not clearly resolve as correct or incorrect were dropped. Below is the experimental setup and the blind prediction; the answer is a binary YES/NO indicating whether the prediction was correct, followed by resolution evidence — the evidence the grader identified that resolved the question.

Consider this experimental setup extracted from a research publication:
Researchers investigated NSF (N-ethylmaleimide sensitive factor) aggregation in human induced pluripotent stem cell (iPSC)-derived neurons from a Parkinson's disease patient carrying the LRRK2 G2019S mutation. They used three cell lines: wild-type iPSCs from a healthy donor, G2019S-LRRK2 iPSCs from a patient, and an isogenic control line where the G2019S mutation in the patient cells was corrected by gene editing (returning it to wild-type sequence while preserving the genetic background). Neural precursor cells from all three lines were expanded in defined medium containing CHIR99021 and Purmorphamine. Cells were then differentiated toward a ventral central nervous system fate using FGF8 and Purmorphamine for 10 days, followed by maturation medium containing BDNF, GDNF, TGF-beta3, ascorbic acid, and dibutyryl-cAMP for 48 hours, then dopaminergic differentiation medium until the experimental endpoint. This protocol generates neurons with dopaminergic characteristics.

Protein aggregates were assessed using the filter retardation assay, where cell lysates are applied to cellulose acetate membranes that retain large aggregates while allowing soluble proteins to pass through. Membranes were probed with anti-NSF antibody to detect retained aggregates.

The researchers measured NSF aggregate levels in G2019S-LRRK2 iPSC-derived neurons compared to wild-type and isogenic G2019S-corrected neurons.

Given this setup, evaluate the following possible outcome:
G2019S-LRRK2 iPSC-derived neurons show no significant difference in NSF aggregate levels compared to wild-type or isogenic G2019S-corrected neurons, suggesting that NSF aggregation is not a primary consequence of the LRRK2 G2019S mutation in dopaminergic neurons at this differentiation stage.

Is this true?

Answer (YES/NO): NO